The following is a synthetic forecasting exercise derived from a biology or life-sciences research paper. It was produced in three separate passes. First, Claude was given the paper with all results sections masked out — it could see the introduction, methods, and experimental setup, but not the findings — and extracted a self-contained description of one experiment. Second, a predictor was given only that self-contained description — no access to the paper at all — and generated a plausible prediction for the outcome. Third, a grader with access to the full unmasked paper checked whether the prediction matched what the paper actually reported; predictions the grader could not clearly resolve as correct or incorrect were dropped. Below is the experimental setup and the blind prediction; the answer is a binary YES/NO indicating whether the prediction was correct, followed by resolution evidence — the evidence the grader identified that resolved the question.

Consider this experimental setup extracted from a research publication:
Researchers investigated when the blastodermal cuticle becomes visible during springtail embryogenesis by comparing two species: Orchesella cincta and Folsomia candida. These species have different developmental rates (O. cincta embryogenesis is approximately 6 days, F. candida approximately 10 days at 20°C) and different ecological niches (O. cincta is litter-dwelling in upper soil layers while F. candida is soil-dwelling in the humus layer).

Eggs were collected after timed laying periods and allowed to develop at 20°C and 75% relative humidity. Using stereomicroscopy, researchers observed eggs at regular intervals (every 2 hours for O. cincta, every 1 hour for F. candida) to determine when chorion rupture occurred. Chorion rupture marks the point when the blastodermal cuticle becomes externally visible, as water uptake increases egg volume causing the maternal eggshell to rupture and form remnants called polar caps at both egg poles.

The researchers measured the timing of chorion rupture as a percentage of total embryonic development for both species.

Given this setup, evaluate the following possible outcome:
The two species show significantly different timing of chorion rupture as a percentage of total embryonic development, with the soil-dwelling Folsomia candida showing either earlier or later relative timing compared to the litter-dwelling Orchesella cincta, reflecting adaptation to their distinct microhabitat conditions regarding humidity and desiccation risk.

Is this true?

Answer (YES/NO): NO